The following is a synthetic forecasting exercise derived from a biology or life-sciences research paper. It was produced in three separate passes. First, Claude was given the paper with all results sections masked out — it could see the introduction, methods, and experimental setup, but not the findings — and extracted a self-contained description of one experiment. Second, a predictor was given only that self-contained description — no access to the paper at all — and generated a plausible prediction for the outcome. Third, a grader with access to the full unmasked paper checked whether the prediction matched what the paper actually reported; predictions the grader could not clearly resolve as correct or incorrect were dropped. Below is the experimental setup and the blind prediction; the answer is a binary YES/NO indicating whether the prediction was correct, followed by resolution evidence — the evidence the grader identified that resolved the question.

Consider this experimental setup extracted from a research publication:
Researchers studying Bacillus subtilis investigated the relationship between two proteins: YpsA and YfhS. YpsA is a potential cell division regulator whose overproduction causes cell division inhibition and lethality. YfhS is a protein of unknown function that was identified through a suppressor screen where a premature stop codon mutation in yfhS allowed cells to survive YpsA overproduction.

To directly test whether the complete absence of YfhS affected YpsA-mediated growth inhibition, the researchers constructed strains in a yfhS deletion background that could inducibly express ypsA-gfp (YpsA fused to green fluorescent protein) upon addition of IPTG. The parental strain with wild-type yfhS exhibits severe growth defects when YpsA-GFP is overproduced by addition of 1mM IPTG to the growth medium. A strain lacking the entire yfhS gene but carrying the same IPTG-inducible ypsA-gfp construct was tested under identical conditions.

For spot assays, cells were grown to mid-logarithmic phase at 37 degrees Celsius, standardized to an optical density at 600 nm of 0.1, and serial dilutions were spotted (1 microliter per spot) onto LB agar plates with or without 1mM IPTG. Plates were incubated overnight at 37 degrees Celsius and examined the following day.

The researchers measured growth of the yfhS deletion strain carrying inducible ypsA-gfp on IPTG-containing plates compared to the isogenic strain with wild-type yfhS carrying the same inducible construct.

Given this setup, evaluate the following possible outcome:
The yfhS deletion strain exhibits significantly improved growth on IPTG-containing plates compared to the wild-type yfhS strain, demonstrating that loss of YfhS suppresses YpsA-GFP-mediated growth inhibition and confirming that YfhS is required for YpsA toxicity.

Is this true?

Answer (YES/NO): YES